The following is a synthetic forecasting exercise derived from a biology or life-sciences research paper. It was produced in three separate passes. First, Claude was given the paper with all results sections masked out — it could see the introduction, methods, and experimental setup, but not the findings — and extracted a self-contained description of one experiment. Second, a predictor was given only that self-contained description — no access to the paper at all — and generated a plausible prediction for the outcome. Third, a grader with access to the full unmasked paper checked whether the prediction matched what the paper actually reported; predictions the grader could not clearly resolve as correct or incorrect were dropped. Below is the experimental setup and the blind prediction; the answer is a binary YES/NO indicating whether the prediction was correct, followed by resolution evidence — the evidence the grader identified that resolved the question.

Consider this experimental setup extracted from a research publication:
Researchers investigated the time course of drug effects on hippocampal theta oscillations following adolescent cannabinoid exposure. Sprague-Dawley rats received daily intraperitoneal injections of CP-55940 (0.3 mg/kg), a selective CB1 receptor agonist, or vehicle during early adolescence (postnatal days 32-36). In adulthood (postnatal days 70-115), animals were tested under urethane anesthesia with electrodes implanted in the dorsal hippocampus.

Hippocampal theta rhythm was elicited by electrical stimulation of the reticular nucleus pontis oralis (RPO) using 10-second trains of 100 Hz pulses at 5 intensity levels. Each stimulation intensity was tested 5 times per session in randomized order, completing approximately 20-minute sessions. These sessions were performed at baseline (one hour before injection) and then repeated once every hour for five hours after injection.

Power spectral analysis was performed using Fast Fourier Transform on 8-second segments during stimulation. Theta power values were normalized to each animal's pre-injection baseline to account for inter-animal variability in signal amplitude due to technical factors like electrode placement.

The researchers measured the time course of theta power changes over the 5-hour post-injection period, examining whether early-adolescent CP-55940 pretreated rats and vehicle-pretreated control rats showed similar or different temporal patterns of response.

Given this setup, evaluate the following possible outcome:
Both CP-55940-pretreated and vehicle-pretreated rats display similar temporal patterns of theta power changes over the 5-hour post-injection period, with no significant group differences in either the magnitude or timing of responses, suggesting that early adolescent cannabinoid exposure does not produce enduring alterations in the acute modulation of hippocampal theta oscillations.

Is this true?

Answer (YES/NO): NO